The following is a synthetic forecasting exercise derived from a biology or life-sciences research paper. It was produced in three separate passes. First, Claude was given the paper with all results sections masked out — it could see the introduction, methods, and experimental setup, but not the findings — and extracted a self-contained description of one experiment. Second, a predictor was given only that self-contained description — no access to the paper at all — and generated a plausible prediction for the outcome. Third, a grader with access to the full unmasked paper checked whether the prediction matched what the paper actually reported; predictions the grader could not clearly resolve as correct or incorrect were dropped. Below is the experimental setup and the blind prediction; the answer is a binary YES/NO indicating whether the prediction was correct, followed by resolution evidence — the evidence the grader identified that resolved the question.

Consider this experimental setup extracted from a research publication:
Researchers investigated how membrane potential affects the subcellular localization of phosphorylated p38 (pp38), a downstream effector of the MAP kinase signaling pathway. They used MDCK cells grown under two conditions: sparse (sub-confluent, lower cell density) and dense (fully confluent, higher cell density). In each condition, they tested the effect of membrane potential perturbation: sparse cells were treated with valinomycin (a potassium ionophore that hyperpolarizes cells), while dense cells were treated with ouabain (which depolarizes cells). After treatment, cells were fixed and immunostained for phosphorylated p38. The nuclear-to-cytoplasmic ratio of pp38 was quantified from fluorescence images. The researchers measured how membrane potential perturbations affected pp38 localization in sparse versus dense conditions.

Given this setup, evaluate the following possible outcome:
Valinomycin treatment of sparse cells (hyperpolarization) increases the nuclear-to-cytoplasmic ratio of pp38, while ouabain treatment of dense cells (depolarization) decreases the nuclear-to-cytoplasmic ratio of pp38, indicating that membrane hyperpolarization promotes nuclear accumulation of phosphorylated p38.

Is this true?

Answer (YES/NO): YES